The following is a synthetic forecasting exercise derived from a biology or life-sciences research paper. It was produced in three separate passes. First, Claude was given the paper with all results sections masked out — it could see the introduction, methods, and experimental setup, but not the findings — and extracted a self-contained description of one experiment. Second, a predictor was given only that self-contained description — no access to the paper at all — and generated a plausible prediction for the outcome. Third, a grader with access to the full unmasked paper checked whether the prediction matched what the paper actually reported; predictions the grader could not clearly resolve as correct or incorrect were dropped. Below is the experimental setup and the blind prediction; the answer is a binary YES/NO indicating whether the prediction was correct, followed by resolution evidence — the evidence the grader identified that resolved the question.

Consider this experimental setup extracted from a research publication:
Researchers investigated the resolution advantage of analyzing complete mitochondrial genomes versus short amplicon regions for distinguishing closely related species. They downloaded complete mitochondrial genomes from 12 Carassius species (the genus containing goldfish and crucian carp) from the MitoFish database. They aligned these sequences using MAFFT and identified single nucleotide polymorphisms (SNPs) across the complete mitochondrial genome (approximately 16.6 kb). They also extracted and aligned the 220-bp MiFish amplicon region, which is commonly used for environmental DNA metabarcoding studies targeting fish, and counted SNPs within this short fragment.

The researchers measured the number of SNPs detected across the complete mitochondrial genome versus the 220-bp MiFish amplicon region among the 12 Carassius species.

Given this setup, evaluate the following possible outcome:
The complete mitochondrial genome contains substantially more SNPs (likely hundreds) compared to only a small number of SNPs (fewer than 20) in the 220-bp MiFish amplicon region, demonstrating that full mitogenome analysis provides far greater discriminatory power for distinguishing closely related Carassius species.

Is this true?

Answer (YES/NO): YES